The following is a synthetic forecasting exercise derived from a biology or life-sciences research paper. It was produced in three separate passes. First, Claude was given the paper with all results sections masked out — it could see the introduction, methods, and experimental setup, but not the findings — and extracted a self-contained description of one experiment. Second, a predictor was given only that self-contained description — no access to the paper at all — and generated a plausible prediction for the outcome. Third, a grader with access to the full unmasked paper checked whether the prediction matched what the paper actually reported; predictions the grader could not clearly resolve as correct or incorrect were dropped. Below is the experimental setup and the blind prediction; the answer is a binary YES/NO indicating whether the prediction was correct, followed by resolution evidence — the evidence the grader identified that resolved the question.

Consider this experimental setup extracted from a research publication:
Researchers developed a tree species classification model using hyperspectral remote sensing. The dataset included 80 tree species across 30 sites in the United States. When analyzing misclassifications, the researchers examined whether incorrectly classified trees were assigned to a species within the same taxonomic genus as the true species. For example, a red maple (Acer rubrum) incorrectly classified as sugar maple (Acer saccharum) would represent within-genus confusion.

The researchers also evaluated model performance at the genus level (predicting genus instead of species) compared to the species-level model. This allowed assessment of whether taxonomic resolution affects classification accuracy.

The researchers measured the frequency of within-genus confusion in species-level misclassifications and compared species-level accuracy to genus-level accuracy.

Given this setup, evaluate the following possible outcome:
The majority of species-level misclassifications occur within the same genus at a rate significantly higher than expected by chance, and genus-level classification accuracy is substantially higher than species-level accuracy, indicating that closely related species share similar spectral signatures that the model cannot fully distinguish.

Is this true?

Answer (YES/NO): NO